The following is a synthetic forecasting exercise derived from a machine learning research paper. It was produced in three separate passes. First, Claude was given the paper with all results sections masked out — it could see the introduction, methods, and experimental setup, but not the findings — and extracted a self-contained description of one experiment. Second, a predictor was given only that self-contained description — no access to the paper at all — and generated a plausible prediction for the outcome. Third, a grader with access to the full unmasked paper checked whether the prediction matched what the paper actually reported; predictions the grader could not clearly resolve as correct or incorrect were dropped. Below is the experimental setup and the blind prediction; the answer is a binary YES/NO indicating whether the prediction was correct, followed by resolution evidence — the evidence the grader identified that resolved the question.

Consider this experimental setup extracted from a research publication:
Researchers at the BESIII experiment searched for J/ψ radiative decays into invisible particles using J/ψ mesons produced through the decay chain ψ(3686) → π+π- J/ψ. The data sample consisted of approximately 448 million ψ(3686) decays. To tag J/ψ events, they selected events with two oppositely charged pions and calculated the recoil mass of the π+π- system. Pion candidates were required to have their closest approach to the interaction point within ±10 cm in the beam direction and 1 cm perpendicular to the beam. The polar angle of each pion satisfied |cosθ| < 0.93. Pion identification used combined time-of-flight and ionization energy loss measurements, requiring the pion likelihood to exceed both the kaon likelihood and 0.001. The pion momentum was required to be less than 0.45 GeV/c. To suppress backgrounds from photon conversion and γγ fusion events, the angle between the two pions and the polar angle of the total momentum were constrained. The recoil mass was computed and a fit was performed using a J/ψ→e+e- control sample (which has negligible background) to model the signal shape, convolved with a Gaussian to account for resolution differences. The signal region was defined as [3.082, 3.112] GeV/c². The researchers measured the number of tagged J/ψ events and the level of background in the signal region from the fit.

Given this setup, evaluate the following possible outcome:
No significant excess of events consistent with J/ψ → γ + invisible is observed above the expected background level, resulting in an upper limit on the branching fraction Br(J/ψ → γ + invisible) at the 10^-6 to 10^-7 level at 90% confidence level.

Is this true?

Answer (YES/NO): YES